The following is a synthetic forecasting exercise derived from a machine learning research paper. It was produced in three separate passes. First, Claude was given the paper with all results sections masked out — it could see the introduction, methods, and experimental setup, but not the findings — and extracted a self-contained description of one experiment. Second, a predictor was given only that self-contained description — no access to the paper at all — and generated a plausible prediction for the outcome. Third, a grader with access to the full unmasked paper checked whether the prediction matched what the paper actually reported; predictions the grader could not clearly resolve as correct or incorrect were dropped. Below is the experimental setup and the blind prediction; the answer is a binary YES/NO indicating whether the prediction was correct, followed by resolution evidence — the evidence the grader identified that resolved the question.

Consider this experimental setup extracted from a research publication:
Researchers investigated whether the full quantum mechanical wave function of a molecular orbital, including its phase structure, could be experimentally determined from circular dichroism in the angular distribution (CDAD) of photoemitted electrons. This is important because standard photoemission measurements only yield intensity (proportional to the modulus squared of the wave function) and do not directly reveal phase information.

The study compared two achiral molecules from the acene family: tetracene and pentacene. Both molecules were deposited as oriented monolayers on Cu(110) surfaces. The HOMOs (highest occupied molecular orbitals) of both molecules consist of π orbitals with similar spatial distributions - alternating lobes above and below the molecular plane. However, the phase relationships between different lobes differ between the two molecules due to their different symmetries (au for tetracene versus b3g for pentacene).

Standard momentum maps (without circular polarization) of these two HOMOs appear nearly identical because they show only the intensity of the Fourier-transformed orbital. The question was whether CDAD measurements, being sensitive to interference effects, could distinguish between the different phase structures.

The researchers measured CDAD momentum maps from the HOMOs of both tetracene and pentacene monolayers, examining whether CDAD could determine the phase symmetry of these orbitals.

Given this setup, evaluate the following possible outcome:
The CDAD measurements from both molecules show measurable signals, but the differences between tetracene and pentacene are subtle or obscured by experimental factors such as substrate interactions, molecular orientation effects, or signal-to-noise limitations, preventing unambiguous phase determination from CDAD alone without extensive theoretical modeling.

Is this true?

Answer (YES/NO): NO